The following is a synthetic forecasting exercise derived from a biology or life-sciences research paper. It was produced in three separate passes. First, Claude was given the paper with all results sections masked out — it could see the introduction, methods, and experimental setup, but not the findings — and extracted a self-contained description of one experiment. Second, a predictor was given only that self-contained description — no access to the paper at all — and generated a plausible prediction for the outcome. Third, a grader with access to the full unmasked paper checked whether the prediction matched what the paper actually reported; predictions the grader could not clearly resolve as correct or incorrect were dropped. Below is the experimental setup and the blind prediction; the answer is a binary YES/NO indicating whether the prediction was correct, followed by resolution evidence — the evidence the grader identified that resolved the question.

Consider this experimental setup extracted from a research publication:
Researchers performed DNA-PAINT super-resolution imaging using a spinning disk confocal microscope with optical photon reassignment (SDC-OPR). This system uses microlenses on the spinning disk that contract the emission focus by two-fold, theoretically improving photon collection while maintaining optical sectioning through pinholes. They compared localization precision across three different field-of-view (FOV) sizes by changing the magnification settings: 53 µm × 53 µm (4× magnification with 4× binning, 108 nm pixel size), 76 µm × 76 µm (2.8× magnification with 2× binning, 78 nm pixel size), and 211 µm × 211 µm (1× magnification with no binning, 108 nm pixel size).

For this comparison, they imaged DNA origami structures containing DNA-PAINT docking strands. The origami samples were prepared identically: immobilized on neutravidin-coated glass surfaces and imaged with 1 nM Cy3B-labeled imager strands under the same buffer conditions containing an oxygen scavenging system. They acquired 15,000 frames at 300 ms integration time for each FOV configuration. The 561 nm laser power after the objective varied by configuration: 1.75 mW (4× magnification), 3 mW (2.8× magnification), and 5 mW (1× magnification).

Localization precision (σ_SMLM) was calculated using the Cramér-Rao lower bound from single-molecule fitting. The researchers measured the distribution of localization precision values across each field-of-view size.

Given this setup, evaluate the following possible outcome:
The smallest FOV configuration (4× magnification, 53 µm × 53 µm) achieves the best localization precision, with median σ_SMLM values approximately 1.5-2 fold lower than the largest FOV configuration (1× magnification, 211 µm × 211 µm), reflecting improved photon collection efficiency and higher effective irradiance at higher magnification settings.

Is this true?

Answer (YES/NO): NO